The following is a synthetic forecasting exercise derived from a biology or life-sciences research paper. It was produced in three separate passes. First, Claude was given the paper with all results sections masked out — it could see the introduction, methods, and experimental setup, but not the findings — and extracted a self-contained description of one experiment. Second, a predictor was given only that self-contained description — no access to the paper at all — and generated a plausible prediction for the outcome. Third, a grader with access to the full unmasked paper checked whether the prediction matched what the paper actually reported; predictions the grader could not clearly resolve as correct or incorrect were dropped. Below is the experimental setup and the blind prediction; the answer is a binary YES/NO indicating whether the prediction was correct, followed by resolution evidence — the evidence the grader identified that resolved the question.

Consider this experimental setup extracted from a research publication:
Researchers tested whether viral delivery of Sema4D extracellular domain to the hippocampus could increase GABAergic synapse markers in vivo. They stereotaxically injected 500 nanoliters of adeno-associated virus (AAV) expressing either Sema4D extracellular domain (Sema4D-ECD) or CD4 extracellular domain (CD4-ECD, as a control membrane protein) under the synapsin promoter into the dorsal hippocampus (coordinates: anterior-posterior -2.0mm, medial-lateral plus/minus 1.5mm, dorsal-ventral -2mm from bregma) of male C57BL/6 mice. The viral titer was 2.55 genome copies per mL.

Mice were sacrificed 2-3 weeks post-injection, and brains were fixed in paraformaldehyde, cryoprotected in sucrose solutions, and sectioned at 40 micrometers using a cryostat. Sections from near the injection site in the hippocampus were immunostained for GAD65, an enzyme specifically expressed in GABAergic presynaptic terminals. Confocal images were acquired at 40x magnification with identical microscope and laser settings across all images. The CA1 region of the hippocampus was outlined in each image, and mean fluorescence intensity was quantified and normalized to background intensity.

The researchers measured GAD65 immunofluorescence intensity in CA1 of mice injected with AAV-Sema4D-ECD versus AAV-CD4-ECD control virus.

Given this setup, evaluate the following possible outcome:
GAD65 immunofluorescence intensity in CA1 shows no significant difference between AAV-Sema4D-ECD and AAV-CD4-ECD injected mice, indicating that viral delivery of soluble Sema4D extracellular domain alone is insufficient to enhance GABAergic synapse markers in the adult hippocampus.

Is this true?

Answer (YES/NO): NO